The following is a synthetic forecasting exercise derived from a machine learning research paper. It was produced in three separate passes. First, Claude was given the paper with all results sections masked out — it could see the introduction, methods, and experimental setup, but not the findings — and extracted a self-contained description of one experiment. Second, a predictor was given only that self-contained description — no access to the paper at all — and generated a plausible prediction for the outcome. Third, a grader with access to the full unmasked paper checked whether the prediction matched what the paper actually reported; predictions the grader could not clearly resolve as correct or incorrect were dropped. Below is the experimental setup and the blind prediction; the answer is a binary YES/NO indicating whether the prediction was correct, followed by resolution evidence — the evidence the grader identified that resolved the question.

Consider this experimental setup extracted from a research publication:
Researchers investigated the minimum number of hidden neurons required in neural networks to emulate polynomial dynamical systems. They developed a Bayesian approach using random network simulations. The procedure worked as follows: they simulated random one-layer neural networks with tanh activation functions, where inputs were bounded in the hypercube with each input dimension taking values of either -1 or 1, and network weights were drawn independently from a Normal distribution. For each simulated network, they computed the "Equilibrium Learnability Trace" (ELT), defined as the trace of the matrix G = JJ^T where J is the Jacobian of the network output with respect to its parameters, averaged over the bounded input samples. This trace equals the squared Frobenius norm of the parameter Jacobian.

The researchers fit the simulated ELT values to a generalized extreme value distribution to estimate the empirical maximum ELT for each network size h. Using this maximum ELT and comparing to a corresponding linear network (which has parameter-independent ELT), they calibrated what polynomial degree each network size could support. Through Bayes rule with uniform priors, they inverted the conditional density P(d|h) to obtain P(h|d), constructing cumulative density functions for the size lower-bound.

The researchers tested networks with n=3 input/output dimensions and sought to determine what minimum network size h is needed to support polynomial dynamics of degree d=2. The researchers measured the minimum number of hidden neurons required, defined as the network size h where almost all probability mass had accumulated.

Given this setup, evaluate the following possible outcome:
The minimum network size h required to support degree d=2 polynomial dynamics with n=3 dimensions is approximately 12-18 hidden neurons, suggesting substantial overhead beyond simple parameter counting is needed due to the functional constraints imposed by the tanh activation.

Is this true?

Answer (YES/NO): NO